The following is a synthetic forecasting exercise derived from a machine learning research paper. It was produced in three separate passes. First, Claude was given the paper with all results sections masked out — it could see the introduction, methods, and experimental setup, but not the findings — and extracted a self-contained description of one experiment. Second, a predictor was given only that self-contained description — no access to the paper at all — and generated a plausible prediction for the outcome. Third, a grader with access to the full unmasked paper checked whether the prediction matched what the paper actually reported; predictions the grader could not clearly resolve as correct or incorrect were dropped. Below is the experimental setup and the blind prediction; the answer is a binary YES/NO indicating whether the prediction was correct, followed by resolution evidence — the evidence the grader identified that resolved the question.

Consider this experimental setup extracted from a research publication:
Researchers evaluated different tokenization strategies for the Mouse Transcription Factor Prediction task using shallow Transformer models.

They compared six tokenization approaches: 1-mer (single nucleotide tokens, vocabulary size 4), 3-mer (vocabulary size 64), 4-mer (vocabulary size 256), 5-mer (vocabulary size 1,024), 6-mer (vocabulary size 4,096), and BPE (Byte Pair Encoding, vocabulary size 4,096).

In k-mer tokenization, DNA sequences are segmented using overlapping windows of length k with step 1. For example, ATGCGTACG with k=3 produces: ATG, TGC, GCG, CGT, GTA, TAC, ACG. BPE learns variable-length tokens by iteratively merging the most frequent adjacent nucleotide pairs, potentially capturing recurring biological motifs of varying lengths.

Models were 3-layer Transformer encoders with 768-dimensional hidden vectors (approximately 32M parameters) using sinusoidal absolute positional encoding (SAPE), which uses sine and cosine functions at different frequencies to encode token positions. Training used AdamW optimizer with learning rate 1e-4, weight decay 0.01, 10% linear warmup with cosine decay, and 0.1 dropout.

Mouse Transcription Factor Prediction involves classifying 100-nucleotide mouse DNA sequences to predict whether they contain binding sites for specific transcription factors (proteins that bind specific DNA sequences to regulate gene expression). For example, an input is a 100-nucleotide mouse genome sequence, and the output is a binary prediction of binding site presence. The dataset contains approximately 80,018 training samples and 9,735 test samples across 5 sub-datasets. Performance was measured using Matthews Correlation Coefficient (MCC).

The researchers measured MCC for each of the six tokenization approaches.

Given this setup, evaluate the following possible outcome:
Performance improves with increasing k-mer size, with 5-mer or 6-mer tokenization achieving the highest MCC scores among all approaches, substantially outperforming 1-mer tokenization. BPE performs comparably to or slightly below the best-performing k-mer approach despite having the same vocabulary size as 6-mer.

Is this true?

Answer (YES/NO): NO